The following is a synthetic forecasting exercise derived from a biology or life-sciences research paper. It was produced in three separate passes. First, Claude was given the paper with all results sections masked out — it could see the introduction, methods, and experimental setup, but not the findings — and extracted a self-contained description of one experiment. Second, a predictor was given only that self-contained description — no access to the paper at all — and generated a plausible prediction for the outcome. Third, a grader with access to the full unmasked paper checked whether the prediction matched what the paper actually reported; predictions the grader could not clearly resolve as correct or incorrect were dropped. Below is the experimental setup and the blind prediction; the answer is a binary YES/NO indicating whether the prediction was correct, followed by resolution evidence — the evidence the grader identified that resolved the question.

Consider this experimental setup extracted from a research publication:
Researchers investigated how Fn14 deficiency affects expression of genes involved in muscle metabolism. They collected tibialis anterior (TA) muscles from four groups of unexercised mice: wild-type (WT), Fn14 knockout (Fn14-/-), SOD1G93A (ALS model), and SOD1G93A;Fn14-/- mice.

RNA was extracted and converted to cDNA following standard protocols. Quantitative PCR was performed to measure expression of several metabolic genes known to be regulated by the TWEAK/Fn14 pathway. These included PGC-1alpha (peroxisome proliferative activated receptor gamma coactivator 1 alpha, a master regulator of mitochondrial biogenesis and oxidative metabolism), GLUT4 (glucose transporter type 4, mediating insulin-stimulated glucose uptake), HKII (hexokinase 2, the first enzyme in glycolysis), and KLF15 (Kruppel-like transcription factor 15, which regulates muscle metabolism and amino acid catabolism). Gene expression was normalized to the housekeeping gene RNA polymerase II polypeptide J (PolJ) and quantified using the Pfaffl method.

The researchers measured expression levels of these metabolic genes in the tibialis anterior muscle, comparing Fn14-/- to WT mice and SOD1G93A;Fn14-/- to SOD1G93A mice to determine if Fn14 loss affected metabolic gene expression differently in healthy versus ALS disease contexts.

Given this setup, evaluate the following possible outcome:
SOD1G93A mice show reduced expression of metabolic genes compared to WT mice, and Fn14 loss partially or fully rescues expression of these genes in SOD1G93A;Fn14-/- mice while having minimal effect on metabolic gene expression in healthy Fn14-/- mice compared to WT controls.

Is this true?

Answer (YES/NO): NO